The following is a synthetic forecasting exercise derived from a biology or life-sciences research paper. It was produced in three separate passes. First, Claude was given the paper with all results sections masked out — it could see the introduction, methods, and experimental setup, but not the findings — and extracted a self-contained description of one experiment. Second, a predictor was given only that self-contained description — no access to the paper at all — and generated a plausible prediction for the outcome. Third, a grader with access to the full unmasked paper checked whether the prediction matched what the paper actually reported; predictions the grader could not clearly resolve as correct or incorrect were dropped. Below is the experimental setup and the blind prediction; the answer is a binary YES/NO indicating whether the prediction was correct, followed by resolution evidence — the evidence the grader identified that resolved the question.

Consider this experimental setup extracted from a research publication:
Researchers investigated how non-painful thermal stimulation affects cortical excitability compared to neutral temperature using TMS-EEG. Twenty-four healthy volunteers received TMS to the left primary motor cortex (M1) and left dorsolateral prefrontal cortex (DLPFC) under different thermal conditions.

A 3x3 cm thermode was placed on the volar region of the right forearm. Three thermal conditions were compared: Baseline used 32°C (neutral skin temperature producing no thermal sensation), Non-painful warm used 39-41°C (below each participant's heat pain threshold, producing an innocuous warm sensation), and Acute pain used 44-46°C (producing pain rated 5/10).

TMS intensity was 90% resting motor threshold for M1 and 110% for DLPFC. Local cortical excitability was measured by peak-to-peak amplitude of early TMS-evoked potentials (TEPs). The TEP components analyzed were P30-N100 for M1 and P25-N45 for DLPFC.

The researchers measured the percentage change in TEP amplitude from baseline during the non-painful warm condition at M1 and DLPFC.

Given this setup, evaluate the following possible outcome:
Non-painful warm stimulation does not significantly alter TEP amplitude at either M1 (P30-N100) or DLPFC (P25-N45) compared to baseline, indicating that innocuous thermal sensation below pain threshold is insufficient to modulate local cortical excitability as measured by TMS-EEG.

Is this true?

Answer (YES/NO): YES